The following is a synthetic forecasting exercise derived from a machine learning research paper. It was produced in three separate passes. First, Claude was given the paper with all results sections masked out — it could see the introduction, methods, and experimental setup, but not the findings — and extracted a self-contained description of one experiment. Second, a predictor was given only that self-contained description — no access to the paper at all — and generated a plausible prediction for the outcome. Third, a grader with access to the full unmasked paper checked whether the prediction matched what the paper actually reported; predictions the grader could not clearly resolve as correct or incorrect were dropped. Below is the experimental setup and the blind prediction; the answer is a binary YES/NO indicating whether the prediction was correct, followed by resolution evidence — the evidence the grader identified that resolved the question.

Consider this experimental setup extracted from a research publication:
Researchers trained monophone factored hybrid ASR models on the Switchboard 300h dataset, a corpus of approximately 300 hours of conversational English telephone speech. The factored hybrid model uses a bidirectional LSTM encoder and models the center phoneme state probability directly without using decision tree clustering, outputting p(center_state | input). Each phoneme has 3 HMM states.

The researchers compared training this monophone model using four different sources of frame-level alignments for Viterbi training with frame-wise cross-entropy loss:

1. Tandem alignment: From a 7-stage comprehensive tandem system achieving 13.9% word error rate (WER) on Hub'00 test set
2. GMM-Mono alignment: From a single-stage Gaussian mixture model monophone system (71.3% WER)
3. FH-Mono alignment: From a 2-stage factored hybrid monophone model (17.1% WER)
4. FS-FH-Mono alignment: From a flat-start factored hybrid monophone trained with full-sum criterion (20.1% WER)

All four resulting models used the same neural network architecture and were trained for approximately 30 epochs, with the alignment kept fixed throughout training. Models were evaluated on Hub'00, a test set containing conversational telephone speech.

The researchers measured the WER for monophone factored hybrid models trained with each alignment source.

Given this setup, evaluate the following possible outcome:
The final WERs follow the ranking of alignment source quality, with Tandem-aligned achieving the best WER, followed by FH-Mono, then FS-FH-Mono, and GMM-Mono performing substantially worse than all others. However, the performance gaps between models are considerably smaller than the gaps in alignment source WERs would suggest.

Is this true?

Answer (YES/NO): NO